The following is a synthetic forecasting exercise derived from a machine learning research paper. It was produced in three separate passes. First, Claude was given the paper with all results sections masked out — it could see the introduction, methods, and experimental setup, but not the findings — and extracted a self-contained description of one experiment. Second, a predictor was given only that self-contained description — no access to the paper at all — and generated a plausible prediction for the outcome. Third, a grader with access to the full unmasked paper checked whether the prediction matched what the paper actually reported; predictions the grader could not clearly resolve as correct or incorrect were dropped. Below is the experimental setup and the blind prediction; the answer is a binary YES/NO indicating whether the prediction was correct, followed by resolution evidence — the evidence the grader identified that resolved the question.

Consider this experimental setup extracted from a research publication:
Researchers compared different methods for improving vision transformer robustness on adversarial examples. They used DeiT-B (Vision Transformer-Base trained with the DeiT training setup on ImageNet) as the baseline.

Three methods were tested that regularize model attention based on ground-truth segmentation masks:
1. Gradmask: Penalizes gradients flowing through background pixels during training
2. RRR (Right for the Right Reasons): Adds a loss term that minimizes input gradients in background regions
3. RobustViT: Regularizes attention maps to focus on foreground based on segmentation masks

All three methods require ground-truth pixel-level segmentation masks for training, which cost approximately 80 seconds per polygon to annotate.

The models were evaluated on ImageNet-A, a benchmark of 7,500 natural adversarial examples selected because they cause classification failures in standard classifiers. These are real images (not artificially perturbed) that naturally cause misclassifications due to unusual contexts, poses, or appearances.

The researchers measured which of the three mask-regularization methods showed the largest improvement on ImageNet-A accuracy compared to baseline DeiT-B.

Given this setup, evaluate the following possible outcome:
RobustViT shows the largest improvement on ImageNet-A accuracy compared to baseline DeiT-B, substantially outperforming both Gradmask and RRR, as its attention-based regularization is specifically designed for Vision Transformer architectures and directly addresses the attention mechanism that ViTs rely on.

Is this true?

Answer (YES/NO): YES